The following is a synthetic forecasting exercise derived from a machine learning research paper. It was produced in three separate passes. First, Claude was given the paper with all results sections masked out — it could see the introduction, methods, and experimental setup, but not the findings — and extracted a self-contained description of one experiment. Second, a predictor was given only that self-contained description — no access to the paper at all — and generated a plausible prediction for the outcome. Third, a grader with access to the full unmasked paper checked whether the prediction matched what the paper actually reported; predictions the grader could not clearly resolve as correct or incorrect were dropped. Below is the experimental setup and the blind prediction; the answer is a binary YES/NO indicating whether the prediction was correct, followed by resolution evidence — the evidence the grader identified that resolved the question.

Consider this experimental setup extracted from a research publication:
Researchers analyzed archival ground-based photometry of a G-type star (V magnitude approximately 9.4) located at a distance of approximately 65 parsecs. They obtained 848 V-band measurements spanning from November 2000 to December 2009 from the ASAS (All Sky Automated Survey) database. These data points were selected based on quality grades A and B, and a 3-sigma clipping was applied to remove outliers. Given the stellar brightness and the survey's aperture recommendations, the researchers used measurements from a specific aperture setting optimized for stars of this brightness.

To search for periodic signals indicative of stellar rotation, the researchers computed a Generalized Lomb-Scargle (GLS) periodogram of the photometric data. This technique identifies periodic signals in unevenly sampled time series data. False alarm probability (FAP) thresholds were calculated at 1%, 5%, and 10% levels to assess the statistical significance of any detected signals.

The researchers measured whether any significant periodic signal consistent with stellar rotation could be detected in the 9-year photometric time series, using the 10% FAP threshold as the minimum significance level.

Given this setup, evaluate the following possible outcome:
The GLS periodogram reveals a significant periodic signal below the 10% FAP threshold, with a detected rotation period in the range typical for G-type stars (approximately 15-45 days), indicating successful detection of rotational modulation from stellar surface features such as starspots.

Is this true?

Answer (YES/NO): NO